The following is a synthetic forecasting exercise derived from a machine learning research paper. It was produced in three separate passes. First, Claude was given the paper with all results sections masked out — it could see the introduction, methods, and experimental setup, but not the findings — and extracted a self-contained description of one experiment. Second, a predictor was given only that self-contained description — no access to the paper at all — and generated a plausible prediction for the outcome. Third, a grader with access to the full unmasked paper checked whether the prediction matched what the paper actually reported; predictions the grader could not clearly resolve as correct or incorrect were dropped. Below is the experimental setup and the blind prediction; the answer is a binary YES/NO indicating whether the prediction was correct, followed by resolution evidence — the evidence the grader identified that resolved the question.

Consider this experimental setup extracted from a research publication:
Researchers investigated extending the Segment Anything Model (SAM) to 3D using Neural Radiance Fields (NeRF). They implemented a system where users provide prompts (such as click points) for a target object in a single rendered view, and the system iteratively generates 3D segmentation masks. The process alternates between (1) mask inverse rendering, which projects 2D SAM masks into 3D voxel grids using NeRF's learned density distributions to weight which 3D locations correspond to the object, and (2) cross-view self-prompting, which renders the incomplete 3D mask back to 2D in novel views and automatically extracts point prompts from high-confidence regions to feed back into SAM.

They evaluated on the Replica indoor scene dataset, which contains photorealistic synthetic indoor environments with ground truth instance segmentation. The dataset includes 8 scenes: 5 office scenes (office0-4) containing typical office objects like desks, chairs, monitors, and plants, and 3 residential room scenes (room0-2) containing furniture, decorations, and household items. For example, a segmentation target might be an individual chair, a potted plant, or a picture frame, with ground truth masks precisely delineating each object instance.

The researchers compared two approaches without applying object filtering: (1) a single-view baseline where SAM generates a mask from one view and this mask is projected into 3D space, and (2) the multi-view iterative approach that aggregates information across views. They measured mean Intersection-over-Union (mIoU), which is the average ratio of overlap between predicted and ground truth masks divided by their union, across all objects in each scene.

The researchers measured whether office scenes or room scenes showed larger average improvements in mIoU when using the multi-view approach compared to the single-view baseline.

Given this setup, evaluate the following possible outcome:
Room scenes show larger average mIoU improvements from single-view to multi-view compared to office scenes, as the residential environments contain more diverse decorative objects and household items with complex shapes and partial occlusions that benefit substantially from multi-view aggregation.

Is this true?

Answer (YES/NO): YES